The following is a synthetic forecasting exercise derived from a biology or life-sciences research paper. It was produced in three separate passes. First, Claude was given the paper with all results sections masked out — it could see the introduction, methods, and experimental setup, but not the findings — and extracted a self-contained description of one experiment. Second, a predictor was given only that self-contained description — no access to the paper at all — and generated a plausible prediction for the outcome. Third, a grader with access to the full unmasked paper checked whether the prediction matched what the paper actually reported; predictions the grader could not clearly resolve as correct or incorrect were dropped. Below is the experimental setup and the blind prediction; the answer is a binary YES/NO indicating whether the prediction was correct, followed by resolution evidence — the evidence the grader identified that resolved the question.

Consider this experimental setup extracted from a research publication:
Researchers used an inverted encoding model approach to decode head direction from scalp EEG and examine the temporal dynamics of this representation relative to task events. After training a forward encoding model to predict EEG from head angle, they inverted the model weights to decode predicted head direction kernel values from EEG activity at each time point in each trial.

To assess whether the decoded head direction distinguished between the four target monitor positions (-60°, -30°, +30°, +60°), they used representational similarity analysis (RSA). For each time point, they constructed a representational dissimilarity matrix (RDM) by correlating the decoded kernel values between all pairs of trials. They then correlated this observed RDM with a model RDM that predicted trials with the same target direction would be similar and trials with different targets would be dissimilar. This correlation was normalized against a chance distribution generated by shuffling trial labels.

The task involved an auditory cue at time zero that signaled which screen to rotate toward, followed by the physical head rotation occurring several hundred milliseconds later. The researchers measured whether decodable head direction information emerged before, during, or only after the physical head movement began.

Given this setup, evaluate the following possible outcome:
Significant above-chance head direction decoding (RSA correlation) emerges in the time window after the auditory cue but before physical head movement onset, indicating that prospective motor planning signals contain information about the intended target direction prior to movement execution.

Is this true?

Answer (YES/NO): YES